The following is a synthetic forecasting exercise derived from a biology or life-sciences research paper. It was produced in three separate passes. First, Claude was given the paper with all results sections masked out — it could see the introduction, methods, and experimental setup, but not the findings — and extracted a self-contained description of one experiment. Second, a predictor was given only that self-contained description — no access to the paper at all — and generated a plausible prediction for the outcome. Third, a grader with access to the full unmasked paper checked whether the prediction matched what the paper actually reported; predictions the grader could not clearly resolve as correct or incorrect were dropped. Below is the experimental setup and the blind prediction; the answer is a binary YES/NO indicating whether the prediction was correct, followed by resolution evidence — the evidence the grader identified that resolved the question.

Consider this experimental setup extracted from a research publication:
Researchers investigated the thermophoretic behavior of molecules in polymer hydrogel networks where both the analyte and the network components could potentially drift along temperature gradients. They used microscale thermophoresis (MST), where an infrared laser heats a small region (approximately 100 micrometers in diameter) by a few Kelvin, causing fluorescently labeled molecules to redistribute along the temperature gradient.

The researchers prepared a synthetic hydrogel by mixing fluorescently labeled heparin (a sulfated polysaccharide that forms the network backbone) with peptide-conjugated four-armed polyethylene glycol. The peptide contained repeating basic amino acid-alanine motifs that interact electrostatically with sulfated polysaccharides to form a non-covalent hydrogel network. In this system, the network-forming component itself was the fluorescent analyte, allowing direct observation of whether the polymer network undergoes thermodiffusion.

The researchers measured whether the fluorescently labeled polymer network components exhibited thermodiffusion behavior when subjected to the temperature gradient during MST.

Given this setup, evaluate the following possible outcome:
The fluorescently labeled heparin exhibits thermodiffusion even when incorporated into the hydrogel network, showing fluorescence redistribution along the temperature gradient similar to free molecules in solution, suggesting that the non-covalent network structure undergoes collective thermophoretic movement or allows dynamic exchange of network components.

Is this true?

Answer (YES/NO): NO